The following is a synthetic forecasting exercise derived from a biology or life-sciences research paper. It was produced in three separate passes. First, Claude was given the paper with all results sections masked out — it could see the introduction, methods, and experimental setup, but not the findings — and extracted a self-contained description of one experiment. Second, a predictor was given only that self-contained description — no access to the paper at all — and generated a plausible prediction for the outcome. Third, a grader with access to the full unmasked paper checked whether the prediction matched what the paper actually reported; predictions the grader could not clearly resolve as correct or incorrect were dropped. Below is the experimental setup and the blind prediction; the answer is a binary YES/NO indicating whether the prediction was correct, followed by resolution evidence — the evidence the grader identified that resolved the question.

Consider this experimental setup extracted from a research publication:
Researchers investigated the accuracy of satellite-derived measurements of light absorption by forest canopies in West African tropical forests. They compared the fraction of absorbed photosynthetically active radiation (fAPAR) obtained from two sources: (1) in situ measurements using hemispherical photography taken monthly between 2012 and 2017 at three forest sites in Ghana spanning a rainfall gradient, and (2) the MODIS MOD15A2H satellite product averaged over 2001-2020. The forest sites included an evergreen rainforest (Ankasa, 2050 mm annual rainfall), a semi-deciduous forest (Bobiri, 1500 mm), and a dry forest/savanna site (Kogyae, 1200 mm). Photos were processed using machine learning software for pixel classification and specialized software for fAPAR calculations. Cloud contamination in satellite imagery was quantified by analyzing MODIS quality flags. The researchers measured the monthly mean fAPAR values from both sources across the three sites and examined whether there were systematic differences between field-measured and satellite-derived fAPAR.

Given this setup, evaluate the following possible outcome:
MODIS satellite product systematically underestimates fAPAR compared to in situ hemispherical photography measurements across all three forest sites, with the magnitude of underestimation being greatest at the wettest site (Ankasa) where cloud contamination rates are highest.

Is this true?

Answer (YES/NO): YES